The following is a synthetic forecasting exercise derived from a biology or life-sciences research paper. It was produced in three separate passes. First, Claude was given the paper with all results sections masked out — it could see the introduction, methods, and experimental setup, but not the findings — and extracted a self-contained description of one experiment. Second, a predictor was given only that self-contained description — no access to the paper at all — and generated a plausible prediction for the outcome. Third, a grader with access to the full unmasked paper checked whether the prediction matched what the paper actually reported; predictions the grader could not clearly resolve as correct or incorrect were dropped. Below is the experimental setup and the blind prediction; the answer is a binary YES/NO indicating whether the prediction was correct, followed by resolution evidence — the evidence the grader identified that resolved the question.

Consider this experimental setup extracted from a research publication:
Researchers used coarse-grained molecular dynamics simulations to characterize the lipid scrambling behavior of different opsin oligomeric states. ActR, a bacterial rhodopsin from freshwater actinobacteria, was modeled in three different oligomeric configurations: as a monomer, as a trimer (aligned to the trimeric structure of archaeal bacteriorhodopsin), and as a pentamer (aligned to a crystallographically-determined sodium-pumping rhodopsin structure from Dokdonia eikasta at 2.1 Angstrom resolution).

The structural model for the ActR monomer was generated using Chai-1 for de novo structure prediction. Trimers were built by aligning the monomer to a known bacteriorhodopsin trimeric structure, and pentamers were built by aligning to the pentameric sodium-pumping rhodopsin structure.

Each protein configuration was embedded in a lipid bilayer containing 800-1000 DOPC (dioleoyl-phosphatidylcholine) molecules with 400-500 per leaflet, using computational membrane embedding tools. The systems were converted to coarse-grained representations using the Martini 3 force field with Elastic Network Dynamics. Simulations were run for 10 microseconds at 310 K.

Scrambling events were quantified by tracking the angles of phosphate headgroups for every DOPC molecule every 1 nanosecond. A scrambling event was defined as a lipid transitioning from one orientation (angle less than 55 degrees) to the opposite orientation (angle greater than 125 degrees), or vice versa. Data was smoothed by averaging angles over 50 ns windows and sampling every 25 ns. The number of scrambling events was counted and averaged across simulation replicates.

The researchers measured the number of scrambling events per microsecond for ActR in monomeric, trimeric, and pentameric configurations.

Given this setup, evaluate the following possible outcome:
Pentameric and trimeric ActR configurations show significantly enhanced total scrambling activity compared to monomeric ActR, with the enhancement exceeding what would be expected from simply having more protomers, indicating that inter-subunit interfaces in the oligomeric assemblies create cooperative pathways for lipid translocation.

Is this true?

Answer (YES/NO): NO